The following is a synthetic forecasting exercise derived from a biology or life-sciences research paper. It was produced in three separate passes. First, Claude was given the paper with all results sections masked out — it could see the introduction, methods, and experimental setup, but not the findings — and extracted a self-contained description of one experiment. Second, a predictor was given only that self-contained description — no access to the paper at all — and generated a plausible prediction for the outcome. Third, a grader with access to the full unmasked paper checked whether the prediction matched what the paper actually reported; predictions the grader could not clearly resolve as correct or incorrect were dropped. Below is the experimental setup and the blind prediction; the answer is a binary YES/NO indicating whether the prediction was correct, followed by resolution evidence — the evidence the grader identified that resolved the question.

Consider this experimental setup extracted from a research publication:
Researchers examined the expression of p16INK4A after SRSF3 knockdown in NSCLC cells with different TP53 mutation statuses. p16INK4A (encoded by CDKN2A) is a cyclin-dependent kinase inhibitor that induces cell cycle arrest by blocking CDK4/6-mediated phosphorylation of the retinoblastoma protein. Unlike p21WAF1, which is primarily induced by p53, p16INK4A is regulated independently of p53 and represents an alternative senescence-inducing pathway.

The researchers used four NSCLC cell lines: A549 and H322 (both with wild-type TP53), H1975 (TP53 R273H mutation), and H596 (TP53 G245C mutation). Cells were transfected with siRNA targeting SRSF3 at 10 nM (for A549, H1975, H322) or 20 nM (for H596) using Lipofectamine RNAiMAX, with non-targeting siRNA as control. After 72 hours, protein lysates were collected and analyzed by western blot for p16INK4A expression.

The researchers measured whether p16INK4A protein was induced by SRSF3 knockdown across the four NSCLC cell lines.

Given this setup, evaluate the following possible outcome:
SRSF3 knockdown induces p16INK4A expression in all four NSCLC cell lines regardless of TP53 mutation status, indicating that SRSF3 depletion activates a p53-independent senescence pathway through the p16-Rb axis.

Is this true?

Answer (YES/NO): NO